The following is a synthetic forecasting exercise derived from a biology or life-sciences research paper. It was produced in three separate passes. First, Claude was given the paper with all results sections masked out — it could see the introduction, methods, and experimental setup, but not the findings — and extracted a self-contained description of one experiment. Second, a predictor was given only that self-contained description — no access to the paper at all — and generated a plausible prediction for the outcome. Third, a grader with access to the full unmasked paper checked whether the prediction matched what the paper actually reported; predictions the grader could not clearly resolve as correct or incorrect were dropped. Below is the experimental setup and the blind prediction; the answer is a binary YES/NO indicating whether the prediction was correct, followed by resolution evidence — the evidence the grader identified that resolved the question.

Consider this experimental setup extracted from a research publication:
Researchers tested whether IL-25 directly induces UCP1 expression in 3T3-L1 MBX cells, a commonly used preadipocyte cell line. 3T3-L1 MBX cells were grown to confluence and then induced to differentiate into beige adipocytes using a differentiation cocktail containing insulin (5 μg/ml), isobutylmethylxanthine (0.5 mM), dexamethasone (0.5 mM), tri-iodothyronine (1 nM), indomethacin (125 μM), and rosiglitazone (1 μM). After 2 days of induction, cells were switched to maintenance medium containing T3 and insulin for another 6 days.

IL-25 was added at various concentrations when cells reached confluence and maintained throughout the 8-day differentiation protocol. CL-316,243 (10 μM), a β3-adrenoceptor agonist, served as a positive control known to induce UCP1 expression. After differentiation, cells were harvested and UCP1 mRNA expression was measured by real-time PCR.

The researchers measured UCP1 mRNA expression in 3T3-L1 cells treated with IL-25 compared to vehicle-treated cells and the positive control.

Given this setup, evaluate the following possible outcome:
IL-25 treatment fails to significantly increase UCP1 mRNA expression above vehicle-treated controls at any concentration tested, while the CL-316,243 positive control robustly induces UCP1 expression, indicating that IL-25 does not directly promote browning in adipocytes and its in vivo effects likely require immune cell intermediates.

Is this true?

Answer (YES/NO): YES